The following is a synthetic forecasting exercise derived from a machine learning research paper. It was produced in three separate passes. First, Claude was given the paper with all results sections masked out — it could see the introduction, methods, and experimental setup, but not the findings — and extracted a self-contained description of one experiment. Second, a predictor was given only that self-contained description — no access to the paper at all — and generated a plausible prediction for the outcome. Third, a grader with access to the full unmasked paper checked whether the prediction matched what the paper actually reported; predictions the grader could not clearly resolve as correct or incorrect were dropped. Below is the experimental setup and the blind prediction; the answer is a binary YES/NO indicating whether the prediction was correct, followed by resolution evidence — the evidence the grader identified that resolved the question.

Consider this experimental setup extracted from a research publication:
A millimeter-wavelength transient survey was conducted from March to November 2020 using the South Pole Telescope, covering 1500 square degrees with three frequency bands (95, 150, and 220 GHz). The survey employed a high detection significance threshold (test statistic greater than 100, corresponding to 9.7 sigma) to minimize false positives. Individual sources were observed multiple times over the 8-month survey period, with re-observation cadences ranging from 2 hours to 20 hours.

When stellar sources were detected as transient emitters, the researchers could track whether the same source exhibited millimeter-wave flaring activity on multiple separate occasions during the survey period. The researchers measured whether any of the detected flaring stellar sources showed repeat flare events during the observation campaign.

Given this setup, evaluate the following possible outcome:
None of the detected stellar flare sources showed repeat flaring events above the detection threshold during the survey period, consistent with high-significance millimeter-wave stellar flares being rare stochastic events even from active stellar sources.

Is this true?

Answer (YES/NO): NO